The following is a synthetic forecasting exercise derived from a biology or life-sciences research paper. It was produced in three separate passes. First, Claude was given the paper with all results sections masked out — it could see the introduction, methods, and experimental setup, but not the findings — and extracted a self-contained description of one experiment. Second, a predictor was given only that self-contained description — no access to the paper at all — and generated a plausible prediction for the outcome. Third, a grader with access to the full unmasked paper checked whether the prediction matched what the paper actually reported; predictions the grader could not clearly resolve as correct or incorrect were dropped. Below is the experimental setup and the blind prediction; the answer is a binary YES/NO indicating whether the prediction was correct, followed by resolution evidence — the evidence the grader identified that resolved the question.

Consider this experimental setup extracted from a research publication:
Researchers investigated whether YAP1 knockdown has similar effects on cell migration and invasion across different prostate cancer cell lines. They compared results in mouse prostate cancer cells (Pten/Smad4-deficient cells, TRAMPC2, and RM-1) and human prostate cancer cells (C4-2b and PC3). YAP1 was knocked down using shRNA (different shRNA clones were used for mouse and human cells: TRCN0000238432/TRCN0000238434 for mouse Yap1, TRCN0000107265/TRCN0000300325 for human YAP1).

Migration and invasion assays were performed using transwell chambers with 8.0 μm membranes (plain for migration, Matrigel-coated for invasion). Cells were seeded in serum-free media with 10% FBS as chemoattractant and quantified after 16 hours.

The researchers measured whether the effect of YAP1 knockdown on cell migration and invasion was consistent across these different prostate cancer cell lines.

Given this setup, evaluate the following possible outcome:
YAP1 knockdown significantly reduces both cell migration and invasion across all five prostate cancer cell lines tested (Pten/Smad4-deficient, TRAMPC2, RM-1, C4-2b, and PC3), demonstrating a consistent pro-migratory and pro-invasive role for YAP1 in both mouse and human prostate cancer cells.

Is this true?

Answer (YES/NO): NO